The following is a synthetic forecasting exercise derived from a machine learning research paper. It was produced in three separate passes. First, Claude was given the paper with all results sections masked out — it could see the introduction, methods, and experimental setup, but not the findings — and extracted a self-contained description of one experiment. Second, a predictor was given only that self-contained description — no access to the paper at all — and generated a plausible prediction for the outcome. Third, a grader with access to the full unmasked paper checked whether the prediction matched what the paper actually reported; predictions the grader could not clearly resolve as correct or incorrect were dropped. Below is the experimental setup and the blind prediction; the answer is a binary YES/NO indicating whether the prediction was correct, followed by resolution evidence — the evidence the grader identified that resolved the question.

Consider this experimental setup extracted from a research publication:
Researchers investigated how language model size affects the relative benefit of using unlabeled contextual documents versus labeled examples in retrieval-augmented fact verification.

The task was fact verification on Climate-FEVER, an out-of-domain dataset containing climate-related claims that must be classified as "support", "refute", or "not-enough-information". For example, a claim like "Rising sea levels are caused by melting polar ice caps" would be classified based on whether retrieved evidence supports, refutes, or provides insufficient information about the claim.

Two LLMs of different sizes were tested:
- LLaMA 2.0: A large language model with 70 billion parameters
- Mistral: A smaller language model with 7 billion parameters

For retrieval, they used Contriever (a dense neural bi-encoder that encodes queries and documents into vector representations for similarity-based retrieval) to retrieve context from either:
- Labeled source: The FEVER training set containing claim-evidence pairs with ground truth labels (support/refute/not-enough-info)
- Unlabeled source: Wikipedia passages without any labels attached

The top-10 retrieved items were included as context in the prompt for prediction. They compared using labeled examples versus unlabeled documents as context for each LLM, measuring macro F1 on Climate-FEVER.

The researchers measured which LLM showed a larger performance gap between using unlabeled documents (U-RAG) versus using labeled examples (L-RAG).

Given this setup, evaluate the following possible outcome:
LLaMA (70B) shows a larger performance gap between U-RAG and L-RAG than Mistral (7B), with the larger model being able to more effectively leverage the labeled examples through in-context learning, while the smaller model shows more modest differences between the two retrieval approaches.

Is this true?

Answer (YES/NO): NO